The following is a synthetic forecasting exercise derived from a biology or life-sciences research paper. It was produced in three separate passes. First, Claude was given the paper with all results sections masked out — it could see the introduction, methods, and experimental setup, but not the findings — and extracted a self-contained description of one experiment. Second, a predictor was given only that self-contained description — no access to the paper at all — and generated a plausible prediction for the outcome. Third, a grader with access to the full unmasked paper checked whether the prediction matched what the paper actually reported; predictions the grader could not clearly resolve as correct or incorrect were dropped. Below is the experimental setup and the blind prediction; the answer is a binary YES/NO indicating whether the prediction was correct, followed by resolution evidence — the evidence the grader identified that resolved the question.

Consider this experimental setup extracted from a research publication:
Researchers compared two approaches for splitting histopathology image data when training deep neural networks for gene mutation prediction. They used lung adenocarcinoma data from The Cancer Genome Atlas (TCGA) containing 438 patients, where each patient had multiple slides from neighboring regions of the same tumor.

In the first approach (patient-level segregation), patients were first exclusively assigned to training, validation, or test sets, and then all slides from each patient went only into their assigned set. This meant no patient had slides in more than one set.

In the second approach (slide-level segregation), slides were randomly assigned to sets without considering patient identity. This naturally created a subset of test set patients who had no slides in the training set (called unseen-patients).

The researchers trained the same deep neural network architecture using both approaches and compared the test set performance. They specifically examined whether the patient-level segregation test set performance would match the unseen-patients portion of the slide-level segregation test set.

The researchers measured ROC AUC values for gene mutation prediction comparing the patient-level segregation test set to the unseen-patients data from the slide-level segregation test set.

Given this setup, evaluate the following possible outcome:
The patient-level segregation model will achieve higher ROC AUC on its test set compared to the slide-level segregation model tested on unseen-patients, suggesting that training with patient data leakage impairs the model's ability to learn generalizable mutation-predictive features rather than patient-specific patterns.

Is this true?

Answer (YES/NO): NO